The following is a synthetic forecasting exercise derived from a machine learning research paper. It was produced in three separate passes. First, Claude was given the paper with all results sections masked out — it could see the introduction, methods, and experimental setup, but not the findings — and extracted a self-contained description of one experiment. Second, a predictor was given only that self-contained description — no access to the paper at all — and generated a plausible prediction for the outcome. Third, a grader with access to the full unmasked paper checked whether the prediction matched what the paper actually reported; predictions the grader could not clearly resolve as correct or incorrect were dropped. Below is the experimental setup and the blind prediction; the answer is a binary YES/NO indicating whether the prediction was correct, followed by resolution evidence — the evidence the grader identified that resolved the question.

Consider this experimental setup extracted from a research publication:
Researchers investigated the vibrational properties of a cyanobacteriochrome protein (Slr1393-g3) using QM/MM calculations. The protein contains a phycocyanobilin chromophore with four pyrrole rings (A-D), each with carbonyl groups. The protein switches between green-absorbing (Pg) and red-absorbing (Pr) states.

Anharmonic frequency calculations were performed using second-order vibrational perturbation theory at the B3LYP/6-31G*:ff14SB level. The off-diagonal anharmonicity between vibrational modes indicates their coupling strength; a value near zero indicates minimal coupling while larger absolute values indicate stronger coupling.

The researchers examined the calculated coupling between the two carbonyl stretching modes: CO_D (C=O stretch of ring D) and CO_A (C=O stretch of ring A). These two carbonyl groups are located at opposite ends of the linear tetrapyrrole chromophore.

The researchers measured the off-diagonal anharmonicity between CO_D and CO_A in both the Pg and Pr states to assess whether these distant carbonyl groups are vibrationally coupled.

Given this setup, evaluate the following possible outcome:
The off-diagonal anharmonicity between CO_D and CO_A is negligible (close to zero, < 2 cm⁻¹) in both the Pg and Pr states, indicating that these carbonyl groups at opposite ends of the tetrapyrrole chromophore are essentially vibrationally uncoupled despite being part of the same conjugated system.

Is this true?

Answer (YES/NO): YES